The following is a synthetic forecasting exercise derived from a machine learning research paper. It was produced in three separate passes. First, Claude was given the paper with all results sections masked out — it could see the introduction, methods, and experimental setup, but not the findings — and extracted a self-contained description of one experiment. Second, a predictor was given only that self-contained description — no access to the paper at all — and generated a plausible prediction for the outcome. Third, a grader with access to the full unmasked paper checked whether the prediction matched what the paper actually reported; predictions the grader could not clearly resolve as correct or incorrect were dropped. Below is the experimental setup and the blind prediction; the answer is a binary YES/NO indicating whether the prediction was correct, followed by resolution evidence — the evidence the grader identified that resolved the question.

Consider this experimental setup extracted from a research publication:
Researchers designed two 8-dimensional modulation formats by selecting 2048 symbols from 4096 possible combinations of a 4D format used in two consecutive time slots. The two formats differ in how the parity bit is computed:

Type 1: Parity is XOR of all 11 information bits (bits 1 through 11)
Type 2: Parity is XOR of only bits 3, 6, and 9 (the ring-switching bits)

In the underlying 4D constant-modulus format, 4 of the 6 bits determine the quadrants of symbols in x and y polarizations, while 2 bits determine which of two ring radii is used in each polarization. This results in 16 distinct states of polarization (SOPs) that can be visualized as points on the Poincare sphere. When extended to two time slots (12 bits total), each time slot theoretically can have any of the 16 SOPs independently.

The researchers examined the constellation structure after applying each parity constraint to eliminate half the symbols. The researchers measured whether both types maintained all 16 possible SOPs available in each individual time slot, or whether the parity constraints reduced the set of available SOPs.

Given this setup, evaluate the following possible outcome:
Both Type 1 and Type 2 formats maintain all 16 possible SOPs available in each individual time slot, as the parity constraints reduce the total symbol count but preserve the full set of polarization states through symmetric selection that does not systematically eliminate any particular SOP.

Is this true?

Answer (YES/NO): YES